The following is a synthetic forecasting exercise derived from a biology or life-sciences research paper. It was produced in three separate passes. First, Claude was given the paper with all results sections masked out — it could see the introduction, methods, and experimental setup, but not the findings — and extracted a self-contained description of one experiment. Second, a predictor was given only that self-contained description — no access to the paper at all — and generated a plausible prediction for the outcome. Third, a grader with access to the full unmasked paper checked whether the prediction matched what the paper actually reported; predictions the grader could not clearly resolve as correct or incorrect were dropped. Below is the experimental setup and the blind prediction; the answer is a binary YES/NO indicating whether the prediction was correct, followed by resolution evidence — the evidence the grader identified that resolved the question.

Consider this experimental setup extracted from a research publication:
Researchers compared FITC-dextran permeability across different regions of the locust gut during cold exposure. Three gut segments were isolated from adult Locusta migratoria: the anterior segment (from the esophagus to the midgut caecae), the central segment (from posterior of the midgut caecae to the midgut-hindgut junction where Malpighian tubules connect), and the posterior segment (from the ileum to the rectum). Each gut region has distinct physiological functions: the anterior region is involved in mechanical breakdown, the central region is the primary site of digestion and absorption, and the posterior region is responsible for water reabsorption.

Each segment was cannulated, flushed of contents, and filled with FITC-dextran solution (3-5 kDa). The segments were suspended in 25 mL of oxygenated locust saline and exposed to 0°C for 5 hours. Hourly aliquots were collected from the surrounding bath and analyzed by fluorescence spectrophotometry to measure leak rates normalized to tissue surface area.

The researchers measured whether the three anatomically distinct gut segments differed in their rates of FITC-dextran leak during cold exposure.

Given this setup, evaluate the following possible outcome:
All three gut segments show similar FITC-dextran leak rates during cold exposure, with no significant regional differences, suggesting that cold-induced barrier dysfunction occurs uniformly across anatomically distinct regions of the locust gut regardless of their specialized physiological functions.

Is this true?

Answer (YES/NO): YES